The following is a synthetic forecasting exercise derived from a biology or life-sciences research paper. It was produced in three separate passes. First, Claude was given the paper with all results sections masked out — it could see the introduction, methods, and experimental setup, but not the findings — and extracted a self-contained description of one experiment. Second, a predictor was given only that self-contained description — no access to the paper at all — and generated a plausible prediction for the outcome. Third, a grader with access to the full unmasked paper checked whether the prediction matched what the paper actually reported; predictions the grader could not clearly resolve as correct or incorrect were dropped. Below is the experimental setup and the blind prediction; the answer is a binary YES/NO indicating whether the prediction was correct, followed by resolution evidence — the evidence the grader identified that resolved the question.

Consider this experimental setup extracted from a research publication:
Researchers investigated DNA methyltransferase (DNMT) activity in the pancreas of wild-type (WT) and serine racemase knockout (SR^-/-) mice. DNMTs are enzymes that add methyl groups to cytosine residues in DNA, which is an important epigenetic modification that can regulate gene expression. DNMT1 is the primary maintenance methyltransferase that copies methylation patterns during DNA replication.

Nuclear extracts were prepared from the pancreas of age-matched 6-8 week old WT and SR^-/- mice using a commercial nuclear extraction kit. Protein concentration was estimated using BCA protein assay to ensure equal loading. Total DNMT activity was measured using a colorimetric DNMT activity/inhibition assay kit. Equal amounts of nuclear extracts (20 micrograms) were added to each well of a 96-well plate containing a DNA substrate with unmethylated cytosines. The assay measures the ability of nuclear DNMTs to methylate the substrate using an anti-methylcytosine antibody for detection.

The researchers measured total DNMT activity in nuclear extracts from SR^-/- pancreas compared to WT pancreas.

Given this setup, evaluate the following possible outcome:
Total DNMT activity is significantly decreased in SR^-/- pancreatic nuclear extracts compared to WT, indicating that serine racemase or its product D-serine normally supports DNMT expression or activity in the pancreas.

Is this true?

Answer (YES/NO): YES